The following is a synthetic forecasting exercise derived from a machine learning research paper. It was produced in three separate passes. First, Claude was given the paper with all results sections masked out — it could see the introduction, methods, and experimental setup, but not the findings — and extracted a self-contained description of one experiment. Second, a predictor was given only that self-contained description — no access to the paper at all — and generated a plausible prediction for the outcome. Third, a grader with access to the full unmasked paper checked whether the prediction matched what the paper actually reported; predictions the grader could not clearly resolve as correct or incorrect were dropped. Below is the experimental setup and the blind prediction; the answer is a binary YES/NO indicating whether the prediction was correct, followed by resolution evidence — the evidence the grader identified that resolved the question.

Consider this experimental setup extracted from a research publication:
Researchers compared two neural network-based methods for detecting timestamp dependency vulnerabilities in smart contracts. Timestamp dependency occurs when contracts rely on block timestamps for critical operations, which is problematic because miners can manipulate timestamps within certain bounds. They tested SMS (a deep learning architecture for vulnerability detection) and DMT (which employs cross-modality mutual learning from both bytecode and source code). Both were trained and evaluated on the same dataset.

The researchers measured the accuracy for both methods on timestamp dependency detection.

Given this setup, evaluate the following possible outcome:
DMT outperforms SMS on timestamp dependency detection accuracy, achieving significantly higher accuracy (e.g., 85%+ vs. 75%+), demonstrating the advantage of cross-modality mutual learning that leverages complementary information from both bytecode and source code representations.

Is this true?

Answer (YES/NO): NO